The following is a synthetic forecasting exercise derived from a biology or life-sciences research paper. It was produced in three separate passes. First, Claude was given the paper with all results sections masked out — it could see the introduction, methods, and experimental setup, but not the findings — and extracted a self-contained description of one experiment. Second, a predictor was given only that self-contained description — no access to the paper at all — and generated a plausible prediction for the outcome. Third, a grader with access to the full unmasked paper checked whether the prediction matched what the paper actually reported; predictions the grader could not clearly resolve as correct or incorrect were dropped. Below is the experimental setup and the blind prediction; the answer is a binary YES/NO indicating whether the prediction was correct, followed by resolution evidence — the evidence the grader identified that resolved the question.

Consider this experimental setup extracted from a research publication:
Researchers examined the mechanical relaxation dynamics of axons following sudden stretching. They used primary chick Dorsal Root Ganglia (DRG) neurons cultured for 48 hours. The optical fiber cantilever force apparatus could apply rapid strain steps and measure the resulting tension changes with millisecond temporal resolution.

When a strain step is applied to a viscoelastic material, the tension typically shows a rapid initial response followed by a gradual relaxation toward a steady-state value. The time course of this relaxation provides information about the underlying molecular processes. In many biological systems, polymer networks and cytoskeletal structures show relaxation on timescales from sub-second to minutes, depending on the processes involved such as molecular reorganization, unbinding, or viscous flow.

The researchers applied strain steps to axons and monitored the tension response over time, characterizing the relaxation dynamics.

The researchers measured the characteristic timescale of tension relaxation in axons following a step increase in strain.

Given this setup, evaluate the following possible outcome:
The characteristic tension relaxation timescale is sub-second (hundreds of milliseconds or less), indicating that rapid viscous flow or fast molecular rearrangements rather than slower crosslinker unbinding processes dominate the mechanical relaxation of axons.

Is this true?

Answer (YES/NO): NO